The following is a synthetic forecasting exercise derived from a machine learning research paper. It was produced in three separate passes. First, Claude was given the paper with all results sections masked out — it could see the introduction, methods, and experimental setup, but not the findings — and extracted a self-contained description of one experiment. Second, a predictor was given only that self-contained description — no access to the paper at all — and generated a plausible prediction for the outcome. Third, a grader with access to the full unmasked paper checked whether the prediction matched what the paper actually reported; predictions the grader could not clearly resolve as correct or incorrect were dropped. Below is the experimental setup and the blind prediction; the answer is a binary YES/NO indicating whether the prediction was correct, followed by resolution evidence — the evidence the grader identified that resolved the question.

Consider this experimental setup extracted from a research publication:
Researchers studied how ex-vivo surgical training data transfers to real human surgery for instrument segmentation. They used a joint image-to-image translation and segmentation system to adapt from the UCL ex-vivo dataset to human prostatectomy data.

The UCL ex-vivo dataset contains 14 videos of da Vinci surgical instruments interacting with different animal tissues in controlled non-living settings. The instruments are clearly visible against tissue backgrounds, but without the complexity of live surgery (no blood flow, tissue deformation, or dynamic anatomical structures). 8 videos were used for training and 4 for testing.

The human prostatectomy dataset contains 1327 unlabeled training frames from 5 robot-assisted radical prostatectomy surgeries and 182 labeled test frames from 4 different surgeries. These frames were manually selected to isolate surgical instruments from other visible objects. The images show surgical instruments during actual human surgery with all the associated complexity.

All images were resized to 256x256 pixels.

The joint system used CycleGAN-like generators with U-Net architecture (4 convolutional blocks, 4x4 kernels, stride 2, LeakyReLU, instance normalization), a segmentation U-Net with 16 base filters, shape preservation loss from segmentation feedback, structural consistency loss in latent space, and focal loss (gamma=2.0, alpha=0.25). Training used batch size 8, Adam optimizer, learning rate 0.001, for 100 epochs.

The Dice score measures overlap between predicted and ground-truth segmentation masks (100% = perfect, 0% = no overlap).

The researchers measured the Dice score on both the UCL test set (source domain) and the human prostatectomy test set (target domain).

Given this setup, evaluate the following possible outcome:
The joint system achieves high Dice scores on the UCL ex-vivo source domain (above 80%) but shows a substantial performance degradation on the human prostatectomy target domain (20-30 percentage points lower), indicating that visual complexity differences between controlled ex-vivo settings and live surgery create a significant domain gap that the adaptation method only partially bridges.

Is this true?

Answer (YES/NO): NO